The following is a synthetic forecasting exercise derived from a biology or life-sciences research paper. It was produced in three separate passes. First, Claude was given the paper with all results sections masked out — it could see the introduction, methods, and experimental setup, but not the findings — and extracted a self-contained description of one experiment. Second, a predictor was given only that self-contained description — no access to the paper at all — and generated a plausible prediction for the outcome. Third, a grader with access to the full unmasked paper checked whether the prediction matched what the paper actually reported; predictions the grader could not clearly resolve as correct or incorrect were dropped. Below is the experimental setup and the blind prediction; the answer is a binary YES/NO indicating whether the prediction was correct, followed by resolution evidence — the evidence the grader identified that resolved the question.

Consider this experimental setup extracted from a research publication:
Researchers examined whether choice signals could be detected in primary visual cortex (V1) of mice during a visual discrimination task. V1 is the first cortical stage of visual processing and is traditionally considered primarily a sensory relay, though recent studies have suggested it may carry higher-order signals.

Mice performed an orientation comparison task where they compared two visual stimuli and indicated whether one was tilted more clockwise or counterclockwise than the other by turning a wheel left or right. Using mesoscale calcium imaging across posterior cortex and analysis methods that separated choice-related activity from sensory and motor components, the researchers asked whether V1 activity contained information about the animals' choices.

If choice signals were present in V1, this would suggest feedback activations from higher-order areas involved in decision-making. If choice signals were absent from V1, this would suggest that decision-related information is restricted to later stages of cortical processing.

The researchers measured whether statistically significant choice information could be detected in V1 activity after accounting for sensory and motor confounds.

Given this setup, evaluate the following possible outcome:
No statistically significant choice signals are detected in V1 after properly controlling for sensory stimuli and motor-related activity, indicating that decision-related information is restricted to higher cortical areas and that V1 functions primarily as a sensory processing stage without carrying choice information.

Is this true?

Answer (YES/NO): NO